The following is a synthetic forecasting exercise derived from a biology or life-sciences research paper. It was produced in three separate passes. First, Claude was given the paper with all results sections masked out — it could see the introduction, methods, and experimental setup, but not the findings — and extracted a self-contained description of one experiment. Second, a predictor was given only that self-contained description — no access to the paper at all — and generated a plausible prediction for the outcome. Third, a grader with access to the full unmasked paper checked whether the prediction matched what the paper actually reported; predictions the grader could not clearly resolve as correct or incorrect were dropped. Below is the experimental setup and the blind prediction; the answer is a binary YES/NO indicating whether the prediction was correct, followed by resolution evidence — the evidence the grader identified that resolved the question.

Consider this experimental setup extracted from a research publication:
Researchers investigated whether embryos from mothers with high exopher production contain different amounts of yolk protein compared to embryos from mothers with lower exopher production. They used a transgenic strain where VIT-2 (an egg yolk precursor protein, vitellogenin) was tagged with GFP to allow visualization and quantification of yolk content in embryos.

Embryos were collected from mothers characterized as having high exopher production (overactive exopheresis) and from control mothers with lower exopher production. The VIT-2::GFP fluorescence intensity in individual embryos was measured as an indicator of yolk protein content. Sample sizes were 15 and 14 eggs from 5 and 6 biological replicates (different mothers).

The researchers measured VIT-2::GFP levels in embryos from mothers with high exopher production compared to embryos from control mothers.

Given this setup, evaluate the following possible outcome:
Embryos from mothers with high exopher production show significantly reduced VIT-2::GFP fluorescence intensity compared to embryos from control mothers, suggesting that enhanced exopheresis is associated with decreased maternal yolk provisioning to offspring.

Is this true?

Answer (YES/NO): NO